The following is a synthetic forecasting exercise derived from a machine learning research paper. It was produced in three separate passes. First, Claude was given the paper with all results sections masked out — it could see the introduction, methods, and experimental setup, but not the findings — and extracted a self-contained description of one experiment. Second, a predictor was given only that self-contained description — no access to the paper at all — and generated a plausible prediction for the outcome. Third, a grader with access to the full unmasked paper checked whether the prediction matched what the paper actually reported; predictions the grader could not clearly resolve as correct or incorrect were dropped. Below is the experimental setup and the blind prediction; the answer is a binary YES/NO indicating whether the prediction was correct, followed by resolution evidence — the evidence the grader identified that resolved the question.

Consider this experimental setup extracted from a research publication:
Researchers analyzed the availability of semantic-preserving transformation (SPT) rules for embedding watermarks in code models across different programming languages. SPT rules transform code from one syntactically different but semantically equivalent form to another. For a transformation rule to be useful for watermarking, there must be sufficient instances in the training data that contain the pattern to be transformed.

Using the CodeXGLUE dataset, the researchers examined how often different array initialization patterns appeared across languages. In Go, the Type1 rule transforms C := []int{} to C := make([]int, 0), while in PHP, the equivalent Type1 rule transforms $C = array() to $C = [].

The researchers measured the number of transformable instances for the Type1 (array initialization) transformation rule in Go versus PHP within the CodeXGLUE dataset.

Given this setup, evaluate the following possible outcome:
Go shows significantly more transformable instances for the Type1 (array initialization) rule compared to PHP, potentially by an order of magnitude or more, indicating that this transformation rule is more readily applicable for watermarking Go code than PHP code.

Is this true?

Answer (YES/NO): NO